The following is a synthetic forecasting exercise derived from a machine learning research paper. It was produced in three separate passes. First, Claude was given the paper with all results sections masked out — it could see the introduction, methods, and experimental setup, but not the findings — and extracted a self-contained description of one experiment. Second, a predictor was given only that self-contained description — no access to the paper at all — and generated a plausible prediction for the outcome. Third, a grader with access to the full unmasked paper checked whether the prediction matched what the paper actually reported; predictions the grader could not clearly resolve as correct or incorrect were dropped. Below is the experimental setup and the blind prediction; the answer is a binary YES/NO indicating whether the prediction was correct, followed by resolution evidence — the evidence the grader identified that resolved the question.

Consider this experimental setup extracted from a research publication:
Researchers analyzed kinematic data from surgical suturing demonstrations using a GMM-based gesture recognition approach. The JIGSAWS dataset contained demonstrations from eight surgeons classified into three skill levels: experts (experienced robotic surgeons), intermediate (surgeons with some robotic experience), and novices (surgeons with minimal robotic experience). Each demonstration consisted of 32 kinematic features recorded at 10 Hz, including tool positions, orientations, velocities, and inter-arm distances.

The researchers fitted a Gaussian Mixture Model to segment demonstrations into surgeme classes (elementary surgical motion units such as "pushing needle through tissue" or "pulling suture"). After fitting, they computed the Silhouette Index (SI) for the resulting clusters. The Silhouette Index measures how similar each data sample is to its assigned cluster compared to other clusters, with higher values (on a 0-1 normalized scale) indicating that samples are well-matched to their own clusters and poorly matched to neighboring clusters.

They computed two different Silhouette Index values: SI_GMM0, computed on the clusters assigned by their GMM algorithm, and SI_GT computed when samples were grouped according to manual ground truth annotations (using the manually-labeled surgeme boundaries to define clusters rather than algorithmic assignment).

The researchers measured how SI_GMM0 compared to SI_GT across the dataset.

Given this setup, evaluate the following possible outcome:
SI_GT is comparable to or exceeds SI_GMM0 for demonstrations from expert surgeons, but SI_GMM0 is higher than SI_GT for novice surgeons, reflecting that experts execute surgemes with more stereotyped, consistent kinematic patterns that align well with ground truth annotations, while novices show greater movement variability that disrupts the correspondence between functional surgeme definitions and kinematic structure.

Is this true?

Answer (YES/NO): NO